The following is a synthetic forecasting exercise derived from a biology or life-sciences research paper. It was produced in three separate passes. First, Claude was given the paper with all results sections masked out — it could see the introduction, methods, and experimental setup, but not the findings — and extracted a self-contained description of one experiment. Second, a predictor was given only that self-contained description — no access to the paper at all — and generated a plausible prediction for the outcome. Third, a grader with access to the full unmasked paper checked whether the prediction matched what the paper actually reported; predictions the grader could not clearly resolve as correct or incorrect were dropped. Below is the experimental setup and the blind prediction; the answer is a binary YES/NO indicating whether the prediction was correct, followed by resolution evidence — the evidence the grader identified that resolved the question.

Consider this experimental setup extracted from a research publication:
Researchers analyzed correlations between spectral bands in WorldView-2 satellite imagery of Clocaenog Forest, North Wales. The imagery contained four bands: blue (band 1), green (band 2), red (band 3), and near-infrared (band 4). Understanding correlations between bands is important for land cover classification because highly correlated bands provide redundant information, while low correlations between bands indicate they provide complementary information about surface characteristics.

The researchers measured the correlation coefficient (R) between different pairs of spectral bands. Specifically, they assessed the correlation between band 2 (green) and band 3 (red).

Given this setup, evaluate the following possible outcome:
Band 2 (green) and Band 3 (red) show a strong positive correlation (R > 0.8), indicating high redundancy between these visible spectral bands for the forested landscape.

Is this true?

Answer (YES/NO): YES